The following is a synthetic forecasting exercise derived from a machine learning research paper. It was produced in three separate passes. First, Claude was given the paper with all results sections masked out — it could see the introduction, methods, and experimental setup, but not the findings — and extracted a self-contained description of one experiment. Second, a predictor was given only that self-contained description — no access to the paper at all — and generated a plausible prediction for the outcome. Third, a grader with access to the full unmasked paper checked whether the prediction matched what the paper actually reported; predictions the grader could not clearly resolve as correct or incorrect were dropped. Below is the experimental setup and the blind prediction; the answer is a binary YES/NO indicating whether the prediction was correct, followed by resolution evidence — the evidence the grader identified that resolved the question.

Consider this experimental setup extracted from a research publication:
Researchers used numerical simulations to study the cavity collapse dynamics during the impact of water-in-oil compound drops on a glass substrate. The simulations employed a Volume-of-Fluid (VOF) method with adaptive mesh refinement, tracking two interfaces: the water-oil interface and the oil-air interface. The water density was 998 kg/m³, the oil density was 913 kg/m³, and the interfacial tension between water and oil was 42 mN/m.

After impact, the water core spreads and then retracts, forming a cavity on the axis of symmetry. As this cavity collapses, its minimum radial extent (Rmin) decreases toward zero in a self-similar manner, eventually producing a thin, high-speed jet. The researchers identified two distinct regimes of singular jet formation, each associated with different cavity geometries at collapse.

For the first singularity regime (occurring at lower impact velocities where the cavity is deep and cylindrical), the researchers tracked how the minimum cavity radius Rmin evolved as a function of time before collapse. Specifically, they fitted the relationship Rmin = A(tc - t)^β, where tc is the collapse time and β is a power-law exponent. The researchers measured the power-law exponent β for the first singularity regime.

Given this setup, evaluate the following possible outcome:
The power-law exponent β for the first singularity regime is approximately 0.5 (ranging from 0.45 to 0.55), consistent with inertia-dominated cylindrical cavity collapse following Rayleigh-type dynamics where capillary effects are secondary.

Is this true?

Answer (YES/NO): YES